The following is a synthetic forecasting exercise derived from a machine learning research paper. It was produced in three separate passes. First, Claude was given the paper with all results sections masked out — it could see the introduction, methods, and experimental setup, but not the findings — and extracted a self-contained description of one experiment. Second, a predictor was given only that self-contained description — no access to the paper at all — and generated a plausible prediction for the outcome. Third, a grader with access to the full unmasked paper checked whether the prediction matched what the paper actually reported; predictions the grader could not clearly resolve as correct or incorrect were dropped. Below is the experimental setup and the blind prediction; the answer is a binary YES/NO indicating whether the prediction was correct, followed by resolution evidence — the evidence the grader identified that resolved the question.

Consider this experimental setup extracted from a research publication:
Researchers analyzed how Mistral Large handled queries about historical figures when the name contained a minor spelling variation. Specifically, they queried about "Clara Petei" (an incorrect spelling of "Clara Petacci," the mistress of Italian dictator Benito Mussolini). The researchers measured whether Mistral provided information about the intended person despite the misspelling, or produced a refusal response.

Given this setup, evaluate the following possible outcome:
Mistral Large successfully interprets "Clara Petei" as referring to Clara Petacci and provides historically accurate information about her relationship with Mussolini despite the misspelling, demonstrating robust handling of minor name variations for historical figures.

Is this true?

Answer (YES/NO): NO